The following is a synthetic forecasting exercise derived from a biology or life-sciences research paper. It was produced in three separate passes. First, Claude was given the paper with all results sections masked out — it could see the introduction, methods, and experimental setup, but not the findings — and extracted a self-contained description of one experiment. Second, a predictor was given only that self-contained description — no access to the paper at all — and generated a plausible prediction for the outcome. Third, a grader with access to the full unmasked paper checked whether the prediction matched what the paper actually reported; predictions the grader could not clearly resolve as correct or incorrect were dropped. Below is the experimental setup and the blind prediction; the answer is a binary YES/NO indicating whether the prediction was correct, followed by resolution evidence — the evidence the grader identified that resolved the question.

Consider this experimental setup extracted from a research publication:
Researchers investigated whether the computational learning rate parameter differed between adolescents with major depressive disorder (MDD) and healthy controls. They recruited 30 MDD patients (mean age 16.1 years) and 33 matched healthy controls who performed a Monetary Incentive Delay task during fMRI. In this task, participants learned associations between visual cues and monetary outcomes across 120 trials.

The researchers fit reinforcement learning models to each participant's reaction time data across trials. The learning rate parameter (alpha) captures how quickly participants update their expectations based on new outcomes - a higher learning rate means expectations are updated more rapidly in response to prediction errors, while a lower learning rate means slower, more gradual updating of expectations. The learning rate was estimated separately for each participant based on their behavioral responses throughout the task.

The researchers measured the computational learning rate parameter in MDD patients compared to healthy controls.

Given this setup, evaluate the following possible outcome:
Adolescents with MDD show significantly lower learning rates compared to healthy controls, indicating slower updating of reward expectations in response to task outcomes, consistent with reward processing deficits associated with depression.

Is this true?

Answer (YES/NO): NO